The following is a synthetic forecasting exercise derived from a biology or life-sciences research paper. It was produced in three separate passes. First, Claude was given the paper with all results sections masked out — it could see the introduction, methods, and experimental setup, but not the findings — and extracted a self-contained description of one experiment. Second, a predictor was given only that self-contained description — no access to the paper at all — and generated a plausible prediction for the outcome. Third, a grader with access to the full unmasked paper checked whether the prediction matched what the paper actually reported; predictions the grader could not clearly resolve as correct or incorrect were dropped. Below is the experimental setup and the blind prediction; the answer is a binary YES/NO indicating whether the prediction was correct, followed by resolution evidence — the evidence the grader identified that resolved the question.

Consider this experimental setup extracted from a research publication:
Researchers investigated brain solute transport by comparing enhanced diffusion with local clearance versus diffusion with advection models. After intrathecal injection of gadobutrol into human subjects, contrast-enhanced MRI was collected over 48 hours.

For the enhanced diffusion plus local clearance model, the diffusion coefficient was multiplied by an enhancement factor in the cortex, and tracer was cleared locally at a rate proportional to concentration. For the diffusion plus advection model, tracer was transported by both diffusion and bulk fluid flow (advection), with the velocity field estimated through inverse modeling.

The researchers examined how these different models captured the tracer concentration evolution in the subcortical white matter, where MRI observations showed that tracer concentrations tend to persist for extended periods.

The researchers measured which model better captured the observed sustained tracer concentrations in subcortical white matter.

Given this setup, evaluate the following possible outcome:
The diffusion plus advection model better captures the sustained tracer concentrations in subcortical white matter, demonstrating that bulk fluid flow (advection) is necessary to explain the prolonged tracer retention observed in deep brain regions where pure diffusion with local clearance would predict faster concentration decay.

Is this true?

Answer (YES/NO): YES